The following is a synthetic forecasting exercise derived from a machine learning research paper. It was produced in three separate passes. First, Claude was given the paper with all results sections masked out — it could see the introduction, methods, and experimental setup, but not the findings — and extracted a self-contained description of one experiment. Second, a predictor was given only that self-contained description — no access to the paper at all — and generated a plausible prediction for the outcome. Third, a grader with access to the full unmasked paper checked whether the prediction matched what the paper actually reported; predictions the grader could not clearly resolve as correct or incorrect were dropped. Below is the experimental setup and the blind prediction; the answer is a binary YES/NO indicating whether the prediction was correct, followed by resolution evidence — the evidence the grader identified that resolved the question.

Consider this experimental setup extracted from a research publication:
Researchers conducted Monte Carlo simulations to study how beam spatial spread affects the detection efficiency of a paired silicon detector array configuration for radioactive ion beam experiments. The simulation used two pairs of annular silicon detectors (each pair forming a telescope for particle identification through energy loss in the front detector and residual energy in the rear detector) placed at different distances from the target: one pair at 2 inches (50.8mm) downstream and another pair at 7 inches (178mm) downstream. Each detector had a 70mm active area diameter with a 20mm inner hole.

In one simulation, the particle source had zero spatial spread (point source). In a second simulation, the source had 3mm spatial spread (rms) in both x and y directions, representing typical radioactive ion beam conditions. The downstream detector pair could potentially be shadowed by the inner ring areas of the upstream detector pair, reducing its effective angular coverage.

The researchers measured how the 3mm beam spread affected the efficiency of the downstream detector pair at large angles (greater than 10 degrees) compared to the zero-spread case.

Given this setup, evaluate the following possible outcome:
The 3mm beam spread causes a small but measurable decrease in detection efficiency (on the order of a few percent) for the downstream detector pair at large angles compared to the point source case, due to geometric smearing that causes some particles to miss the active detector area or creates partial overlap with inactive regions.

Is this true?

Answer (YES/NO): NO